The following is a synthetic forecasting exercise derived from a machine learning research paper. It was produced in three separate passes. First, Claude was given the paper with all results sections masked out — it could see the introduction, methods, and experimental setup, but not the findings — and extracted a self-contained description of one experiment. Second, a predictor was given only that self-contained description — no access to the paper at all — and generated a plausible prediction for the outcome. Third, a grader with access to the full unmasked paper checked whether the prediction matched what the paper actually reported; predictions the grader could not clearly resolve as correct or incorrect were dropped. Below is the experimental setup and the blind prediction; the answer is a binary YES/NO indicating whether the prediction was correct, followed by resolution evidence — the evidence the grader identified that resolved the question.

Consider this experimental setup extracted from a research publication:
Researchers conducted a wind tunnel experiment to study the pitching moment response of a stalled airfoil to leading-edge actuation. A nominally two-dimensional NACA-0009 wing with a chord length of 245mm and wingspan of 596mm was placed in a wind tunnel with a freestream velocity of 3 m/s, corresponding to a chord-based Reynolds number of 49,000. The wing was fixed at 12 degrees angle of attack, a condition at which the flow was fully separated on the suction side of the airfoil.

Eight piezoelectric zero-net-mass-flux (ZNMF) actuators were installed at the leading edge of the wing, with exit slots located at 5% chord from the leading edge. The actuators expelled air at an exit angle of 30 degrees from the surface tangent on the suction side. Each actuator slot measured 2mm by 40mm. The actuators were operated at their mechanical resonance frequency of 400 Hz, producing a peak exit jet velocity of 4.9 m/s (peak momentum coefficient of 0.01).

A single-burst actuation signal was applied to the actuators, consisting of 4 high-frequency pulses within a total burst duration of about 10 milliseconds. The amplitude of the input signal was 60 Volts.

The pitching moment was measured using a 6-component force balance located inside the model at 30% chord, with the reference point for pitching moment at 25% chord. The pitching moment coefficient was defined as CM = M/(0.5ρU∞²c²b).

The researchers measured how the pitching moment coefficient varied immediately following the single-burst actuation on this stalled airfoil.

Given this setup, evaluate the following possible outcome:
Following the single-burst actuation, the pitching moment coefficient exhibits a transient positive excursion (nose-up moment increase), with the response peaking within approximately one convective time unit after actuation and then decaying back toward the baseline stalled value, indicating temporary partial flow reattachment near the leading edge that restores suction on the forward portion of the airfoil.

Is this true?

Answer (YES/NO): NO